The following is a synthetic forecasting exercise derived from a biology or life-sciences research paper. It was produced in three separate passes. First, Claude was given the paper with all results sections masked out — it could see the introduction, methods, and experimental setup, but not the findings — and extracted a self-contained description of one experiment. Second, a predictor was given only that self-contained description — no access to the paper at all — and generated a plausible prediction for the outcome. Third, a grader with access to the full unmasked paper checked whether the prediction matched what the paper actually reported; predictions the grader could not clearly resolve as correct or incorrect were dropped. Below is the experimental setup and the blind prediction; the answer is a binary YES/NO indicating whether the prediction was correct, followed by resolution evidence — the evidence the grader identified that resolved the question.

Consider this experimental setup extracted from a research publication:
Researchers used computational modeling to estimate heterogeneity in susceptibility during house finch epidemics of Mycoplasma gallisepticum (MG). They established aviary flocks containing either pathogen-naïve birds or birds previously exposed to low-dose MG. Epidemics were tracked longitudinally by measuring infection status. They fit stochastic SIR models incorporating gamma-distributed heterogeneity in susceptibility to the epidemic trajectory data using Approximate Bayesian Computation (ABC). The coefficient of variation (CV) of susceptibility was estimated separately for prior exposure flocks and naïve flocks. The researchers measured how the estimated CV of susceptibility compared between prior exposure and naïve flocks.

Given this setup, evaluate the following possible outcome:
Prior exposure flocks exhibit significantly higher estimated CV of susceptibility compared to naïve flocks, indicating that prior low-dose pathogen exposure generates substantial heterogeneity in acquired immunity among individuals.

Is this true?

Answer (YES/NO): YES